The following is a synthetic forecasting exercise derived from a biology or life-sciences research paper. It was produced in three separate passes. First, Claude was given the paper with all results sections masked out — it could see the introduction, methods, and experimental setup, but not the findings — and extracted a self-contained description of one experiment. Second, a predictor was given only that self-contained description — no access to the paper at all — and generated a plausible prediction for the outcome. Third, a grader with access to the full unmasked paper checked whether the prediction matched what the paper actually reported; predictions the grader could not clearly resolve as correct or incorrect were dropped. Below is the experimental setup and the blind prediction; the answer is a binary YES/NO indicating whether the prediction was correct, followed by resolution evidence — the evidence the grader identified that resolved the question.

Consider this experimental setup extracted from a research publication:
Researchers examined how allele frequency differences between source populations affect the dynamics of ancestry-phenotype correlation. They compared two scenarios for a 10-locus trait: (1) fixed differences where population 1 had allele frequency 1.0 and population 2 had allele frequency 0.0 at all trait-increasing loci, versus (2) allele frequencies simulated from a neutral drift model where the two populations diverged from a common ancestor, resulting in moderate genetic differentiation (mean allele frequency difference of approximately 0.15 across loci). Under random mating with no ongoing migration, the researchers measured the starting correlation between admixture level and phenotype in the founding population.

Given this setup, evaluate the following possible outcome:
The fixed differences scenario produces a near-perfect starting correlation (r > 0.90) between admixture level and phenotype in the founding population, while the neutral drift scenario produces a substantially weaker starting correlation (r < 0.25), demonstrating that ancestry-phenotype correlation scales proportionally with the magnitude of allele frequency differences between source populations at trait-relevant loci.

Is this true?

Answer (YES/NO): NO